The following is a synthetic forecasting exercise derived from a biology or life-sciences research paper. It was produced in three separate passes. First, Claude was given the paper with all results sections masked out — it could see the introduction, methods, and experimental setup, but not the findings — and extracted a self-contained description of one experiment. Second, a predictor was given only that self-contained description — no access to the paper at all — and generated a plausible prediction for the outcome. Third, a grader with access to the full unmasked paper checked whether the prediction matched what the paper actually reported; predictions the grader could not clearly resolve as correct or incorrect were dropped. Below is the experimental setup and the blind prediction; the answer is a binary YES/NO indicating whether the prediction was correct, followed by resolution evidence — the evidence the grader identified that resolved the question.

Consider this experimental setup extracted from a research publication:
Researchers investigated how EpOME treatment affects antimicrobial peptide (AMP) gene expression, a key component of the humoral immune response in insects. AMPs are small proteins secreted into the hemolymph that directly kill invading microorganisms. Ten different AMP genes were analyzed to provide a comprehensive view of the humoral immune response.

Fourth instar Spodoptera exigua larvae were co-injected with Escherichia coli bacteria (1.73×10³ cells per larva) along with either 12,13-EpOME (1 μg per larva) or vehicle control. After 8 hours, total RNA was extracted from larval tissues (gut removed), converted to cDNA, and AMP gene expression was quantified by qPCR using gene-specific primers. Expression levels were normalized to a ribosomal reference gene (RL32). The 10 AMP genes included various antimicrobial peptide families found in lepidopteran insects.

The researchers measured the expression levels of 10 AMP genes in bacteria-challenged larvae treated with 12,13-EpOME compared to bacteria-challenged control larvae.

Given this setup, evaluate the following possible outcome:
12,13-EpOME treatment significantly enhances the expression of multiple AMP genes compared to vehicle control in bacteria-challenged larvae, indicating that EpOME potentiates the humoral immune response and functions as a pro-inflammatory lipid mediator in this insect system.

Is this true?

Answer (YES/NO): NO